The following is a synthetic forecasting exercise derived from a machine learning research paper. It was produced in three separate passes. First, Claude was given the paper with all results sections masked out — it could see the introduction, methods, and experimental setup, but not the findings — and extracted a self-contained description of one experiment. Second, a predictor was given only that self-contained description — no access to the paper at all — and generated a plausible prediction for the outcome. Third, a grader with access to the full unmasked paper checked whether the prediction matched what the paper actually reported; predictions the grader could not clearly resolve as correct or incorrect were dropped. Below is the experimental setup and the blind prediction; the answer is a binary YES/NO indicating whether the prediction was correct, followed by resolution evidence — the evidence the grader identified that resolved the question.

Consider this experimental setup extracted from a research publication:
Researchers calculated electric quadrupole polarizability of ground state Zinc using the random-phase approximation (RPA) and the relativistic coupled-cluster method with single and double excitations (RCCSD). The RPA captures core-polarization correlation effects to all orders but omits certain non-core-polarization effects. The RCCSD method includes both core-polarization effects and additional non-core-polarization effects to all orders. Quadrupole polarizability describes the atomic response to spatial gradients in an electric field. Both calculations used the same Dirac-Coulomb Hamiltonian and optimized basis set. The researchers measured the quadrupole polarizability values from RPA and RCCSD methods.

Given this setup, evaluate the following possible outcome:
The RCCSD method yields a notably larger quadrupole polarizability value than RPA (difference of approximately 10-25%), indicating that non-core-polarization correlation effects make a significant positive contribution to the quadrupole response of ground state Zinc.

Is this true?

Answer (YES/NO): NO